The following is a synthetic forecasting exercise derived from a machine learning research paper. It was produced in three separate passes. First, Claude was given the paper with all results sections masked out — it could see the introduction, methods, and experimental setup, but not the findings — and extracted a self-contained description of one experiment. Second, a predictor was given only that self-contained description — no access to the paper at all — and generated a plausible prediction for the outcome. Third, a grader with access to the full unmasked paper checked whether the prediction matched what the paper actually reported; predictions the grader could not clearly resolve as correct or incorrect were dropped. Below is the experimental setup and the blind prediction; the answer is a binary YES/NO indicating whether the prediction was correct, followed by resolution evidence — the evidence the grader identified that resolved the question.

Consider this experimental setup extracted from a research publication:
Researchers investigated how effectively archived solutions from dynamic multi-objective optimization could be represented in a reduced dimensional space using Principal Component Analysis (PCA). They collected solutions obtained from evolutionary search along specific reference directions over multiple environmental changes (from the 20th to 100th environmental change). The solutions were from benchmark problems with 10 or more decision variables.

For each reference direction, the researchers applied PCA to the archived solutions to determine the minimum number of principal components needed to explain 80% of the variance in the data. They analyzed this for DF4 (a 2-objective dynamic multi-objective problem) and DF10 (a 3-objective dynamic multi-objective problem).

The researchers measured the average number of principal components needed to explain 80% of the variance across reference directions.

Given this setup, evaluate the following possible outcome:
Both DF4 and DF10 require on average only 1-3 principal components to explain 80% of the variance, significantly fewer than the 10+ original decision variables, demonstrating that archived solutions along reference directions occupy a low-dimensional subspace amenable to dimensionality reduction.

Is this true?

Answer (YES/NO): YES